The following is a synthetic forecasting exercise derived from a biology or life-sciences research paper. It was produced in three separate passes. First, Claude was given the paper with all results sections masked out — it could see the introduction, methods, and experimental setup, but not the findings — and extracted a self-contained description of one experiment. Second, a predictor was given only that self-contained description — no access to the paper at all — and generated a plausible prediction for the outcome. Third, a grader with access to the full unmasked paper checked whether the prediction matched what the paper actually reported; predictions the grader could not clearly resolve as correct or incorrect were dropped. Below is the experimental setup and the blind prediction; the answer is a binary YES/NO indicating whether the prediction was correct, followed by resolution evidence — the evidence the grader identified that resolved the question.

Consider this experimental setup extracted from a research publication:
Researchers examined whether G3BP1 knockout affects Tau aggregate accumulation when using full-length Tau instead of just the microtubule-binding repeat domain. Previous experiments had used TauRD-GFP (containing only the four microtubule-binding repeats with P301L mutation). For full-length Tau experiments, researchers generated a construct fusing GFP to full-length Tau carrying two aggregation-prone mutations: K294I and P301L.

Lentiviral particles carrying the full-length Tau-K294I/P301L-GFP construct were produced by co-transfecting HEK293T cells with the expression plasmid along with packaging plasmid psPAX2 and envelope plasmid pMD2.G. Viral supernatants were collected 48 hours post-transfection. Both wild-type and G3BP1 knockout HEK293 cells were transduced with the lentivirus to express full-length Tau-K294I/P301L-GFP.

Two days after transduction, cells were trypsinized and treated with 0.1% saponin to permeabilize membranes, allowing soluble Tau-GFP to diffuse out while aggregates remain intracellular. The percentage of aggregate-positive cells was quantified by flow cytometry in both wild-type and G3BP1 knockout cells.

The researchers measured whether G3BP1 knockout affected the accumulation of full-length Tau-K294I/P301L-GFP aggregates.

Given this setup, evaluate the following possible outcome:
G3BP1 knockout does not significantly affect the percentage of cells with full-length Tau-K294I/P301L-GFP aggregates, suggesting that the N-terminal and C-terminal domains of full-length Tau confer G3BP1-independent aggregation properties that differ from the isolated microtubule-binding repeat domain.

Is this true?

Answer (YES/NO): NO